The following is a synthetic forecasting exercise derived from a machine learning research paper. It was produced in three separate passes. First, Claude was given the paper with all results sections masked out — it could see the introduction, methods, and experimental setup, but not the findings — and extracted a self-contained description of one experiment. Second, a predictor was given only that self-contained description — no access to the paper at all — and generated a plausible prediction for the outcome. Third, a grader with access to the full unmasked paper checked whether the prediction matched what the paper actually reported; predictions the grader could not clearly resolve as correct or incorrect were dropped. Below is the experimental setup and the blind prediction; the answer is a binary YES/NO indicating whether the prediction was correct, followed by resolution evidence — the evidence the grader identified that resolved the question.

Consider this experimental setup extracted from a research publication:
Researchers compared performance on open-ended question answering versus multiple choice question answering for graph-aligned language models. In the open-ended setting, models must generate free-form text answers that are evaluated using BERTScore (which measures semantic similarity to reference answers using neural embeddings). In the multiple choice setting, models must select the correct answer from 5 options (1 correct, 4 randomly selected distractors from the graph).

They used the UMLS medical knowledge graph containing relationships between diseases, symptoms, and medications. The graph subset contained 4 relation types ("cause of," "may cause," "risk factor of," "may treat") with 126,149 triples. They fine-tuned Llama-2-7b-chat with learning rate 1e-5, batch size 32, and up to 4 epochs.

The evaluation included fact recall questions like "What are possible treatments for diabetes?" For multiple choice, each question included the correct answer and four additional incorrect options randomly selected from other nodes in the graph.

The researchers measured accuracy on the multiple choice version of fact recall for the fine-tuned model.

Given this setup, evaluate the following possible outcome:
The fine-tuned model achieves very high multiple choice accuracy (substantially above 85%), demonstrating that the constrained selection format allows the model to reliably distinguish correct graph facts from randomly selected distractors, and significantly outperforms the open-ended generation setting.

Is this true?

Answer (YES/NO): YES